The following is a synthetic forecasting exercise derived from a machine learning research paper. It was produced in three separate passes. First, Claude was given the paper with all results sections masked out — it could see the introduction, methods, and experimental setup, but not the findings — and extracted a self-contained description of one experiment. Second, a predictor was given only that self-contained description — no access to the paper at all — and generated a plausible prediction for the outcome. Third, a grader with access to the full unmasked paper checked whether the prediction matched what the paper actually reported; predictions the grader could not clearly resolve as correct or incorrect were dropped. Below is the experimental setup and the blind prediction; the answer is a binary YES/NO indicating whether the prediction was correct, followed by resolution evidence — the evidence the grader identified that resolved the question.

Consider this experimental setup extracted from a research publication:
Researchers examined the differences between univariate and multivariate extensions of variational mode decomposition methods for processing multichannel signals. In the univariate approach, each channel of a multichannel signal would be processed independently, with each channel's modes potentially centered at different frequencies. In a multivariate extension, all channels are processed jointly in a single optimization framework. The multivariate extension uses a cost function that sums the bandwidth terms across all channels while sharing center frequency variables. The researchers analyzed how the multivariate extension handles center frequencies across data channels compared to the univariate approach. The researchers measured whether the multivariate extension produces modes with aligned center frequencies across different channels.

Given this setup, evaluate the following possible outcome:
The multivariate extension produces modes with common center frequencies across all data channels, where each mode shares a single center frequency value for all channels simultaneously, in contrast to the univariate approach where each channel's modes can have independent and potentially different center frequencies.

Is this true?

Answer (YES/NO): YES